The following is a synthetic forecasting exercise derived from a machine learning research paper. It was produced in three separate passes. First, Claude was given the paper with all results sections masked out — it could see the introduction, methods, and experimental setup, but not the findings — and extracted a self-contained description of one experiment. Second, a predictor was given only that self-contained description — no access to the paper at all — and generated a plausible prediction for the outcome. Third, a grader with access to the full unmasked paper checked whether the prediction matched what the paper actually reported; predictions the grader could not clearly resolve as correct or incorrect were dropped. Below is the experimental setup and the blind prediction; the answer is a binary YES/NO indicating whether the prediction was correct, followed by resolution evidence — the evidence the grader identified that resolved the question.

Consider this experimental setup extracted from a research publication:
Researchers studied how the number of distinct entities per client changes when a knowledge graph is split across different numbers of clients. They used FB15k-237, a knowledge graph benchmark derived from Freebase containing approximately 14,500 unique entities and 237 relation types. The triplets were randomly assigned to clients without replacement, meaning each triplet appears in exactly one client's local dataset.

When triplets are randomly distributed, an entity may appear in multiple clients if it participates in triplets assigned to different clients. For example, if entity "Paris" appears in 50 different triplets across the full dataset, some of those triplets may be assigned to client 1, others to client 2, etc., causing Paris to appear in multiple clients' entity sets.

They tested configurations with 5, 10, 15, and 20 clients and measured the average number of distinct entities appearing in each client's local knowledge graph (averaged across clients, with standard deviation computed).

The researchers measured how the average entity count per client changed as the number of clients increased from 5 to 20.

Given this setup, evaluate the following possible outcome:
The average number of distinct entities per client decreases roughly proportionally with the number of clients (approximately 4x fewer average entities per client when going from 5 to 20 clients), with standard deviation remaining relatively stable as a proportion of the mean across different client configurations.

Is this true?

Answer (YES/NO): NO